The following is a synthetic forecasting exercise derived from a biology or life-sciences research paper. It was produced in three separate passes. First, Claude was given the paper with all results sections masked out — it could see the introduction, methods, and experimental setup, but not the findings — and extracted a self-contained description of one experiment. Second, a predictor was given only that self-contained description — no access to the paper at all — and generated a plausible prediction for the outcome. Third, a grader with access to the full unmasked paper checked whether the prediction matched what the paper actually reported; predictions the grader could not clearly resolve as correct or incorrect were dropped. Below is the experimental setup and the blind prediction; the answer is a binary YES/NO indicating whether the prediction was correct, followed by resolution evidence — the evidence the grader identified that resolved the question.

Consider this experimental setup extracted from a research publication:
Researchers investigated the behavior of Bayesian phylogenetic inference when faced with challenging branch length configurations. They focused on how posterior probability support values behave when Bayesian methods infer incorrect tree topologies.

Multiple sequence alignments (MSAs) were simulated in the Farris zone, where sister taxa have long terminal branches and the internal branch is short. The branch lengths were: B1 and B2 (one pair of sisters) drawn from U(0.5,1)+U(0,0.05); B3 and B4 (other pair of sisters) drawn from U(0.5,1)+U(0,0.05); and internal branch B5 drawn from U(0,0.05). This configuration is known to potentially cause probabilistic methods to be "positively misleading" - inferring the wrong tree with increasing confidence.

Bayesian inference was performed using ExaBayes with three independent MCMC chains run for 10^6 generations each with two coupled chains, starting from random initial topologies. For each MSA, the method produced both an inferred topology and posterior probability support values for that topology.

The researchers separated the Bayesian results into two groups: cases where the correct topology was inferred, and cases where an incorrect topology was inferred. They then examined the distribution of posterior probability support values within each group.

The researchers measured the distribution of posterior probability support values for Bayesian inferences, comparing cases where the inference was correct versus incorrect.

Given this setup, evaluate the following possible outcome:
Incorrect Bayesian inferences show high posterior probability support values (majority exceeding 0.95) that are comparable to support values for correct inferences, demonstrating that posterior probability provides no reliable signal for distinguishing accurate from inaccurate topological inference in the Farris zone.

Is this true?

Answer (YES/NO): NO